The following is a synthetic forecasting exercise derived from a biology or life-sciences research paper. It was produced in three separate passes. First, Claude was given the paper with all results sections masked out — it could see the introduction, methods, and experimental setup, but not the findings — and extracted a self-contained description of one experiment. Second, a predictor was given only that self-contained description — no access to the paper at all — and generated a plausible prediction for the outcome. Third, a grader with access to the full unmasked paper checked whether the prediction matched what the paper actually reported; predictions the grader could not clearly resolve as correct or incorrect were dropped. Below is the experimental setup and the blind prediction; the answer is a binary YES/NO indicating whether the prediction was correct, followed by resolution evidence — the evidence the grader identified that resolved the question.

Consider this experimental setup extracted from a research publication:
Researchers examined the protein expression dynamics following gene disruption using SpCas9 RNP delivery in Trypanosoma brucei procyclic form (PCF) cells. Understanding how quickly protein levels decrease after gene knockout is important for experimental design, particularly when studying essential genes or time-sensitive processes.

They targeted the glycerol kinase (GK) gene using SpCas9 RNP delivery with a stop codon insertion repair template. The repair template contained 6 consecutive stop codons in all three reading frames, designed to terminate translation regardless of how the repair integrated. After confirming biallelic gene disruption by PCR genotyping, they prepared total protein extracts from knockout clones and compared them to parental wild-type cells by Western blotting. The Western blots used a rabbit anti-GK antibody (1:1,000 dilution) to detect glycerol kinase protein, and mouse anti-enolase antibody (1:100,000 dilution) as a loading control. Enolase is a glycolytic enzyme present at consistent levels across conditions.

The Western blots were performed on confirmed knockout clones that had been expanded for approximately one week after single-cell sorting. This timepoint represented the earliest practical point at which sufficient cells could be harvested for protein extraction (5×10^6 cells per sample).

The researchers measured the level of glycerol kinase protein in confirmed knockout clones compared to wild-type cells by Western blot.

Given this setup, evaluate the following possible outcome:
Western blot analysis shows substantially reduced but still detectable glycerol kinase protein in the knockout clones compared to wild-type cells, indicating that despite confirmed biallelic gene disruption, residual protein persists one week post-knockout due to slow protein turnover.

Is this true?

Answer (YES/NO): NO